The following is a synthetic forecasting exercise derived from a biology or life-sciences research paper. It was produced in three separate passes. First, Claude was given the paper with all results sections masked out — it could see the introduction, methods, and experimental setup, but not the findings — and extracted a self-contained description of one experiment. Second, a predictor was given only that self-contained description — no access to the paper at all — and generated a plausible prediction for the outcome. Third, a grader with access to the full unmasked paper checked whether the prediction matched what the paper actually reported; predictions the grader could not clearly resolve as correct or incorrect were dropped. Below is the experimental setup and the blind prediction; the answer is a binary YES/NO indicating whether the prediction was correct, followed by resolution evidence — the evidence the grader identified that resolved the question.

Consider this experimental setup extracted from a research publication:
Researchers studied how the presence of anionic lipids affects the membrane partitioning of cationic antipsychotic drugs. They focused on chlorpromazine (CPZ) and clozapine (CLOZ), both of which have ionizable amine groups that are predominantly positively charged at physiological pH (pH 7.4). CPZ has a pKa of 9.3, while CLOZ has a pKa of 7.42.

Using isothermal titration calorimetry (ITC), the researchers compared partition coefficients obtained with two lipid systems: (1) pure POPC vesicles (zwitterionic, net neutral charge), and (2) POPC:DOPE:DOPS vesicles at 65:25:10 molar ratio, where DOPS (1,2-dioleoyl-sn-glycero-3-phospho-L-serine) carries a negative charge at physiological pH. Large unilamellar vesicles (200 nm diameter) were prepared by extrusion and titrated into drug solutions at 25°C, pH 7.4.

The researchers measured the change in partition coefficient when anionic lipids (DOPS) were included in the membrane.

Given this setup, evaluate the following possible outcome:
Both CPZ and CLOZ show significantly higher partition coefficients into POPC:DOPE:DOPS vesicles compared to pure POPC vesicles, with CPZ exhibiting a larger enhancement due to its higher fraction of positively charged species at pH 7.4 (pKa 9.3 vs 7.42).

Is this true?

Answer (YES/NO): NO